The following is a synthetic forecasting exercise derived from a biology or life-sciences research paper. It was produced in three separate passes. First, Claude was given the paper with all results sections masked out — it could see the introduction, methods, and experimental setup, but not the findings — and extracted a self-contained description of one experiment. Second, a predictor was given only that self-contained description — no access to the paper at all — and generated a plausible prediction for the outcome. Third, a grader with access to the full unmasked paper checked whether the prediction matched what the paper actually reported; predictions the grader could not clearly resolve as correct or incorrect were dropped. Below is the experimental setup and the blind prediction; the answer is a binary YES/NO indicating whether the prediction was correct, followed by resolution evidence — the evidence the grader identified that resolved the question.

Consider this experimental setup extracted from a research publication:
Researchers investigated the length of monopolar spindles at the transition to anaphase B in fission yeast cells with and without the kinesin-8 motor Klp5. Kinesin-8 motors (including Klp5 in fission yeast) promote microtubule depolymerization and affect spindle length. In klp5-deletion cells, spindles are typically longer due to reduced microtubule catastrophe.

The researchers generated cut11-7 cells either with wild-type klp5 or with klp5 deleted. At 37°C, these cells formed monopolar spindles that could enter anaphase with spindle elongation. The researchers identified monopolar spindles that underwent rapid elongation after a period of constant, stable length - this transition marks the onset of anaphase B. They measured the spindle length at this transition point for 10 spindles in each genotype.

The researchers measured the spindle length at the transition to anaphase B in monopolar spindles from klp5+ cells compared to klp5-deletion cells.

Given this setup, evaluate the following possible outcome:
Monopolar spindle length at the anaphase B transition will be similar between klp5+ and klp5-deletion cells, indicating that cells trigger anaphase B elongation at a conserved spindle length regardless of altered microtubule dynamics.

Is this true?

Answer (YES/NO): NO